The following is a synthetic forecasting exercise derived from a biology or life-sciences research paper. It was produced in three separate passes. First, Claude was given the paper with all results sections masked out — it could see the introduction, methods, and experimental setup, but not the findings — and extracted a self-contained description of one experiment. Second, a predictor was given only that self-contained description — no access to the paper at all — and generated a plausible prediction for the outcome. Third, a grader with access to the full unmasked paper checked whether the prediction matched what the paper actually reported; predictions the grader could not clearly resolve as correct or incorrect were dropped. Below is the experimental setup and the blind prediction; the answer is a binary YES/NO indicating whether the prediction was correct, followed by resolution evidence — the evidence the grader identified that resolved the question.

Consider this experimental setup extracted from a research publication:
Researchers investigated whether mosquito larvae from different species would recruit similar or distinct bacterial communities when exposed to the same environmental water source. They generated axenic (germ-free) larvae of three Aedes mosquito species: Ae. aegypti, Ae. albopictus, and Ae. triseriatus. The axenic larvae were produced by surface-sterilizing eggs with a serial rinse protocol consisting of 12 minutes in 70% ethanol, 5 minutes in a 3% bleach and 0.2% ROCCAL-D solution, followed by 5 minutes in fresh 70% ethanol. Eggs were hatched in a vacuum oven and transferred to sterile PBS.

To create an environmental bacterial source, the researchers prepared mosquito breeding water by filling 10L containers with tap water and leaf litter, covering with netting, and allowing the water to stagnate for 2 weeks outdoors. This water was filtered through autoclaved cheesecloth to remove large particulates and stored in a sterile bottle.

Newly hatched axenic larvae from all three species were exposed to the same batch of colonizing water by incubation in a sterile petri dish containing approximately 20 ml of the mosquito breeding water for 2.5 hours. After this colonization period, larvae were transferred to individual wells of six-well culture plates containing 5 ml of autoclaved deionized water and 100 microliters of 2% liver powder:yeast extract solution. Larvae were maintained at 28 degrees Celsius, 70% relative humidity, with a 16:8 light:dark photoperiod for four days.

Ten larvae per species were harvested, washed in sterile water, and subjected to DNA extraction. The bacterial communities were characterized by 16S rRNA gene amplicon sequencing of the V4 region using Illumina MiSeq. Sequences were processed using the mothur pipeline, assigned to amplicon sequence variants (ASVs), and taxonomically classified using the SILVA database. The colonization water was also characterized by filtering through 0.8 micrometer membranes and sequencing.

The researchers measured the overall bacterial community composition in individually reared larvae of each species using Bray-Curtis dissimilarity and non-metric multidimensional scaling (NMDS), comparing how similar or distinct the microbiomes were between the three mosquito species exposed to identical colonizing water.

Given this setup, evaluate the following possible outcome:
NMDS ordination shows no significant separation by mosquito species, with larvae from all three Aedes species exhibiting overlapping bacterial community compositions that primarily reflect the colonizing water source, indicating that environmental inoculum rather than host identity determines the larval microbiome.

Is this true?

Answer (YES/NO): NO